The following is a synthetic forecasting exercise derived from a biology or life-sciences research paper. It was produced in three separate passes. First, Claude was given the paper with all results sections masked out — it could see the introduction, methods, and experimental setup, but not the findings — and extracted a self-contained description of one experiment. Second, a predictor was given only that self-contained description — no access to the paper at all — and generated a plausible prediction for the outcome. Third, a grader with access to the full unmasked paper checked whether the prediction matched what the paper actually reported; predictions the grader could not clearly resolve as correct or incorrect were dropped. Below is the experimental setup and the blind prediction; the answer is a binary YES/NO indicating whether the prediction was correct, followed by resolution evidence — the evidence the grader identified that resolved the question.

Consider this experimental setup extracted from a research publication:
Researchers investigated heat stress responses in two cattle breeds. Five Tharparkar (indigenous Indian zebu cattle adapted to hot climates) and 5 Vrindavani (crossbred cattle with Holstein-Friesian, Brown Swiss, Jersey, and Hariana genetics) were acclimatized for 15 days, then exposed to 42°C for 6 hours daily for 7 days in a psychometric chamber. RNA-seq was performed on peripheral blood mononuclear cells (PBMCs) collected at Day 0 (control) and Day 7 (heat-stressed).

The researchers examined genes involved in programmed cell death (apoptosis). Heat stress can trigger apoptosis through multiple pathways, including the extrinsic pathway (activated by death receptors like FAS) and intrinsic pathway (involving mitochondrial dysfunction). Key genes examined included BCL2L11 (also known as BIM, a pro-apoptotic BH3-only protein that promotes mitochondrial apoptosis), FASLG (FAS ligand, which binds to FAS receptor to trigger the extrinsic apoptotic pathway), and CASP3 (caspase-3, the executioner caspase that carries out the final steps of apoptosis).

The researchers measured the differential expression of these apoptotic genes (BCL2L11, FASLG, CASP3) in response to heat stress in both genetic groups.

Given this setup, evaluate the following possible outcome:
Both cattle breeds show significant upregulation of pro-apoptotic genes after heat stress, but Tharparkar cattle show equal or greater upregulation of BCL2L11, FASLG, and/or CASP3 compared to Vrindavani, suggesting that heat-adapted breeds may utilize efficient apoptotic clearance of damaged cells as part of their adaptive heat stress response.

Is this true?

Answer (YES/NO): NO